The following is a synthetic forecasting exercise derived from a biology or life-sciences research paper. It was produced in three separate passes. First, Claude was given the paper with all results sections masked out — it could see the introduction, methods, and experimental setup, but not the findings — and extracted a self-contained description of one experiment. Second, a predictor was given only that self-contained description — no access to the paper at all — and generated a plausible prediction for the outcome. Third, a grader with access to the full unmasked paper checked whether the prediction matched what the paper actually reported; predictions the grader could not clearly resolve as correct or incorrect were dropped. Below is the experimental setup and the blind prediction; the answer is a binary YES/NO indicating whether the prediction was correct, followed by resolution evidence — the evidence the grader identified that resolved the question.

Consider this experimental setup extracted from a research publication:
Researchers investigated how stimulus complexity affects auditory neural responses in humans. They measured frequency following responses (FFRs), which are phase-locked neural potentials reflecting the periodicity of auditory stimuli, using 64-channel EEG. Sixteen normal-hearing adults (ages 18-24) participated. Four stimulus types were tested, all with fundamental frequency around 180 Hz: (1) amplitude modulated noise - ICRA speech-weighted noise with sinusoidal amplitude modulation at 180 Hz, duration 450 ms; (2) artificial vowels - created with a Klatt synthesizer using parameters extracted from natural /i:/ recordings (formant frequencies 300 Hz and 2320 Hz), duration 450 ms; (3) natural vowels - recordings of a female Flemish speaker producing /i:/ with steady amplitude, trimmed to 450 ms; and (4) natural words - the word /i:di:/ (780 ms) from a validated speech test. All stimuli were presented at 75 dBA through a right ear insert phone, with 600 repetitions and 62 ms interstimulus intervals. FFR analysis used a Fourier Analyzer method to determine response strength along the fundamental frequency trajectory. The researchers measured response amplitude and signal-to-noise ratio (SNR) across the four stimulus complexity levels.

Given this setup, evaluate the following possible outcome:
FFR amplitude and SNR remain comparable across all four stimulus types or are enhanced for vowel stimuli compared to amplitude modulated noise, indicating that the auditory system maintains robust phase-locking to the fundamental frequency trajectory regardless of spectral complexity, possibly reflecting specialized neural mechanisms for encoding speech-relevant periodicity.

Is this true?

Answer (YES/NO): NO